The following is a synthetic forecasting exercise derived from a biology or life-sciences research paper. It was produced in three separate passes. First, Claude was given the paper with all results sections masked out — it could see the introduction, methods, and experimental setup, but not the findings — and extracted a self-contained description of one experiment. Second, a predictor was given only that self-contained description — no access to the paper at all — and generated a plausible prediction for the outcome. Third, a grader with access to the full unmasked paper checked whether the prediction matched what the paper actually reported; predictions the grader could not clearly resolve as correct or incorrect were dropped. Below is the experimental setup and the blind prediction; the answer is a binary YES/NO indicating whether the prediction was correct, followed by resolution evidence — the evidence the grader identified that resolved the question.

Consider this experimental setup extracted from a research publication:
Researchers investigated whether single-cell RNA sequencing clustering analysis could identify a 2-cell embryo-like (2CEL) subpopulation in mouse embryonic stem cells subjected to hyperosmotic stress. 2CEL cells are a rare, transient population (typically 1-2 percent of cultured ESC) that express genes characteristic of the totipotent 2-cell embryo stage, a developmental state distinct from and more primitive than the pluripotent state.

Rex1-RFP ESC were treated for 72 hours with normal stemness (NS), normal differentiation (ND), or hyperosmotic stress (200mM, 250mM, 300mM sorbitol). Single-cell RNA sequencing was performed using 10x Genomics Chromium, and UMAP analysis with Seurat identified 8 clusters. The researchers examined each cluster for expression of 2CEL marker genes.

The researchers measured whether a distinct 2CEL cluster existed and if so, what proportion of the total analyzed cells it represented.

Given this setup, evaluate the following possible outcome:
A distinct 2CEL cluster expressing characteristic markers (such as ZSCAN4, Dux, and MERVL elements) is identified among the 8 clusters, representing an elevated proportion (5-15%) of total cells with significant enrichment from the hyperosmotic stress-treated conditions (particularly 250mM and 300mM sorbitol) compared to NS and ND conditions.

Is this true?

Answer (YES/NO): NO